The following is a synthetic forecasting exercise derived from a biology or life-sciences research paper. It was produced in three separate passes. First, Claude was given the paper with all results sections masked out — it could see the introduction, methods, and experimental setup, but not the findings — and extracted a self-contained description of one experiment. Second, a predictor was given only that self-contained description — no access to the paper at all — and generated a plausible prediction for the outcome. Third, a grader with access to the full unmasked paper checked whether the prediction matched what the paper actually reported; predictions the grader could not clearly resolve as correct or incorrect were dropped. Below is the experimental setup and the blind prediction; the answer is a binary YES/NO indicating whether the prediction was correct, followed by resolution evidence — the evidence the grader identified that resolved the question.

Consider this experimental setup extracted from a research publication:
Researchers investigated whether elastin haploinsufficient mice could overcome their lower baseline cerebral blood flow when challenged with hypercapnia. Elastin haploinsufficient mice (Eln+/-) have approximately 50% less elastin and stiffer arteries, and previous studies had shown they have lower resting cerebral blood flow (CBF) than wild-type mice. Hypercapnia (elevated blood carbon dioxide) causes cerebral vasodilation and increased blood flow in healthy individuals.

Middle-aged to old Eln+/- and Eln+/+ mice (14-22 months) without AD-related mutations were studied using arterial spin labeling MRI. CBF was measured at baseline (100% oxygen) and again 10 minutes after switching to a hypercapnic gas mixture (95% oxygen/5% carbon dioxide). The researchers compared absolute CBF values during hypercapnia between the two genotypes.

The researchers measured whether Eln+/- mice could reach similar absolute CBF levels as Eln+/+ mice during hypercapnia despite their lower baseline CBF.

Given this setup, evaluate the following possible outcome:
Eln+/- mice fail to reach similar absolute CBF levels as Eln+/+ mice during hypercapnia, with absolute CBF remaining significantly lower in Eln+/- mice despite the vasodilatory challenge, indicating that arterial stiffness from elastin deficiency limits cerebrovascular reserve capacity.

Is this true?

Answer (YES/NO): NO